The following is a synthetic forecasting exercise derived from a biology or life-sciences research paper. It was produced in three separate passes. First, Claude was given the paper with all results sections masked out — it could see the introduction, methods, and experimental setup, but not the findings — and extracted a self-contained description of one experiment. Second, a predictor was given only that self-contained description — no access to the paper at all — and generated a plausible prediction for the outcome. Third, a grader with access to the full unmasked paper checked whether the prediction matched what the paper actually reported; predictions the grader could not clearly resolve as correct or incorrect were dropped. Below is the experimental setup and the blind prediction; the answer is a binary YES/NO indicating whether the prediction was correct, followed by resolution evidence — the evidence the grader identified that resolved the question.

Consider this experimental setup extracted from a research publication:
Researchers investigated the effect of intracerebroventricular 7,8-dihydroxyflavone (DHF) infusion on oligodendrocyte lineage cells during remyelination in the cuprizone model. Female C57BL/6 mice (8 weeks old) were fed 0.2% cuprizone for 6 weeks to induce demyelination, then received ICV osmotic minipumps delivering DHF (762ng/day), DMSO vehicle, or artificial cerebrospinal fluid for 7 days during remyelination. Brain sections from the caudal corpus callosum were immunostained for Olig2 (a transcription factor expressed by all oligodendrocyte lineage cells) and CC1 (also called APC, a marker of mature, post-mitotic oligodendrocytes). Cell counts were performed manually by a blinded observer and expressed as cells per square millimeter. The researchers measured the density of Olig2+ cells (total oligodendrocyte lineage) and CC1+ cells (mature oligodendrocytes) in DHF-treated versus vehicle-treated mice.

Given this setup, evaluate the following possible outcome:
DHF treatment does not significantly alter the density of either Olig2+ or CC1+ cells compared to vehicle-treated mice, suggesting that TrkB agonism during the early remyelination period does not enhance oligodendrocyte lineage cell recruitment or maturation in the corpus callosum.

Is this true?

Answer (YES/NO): NO